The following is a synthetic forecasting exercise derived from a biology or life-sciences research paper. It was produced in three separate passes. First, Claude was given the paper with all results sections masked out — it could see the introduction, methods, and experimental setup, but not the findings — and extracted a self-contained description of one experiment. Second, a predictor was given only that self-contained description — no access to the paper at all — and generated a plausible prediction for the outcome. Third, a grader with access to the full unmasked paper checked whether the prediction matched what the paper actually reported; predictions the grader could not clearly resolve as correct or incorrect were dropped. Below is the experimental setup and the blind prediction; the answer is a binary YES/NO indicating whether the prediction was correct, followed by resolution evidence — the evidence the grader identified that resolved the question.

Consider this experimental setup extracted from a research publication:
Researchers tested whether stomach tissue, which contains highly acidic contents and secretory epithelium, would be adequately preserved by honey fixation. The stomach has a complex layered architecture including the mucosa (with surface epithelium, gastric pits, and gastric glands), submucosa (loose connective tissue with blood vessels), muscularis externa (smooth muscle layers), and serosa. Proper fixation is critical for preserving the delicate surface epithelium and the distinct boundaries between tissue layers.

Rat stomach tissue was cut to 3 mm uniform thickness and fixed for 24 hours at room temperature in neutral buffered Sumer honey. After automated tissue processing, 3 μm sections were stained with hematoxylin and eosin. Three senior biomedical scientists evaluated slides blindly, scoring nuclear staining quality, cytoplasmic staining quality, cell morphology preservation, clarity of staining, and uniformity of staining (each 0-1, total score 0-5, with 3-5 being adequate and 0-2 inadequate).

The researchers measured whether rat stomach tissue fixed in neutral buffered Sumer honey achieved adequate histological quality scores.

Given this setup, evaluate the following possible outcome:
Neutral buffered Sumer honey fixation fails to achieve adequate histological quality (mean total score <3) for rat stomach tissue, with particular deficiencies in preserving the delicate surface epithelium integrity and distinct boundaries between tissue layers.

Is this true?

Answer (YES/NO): NO